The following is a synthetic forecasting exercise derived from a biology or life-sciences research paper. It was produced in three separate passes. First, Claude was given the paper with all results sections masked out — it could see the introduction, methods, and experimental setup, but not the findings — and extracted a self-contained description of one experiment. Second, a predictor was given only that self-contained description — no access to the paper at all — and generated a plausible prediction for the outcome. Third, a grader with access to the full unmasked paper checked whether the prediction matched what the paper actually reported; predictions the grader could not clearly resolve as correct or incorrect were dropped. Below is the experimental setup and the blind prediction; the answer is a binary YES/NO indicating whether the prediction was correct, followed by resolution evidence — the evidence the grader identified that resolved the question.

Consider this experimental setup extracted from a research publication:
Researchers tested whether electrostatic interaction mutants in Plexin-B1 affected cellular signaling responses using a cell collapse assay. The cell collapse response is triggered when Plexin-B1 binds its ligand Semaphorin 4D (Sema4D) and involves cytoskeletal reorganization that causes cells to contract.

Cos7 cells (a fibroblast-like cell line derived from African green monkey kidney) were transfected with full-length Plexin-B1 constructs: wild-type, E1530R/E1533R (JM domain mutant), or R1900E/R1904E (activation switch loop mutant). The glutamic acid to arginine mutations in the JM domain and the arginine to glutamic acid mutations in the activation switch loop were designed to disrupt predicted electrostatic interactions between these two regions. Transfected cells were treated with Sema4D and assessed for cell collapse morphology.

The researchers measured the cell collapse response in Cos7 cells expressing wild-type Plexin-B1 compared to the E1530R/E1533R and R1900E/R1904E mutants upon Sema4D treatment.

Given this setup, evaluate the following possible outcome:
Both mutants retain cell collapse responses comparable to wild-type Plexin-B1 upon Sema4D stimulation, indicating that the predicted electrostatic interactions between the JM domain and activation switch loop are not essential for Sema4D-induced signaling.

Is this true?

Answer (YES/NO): NO